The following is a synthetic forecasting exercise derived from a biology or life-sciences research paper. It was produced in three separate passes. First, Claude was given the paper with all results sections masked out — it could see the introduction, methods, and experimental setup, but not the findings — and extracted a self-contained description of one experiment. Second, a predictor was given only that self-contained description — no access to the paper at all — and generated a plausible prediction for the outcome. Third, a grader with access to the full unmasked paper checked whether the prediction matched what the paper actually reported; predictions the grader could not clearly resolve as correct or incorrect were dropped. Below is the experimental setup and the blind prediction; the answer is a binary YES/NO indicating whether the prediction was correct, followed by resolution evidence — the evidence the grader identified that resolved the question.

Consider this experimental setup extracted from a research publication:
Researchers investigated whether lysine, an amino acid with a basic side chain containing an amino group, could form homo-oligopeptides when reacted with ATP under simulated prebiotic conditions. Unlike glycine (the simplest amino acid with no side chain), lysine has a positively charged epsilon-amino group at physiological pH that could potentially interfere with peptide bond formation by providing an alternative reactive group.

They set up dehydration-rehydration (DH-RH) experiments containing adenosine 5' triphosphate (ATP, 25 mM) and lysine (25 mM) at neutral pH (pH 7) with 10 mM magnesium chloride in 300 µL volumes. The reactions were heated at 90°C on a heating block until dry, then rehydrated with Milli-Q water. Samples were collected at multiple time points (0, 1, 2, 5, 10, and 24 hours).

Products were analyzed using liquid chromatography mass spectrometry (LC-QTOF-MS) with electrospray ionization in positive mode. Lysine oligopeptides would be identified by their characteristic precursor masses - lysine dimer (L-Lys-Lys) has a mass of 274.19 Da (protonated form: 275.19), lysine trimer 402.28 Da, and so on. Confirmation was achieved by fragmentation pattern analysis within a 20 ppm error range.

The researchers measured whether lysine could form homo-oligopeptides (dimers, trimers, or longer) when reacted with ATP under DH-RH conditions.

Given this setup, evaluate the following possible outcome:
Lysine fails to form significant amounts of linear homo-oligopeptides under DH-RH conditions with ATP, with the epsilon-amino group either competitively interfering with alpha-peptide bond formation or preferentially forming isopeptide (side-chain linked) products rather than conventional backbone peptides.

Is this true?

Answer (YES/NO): NO